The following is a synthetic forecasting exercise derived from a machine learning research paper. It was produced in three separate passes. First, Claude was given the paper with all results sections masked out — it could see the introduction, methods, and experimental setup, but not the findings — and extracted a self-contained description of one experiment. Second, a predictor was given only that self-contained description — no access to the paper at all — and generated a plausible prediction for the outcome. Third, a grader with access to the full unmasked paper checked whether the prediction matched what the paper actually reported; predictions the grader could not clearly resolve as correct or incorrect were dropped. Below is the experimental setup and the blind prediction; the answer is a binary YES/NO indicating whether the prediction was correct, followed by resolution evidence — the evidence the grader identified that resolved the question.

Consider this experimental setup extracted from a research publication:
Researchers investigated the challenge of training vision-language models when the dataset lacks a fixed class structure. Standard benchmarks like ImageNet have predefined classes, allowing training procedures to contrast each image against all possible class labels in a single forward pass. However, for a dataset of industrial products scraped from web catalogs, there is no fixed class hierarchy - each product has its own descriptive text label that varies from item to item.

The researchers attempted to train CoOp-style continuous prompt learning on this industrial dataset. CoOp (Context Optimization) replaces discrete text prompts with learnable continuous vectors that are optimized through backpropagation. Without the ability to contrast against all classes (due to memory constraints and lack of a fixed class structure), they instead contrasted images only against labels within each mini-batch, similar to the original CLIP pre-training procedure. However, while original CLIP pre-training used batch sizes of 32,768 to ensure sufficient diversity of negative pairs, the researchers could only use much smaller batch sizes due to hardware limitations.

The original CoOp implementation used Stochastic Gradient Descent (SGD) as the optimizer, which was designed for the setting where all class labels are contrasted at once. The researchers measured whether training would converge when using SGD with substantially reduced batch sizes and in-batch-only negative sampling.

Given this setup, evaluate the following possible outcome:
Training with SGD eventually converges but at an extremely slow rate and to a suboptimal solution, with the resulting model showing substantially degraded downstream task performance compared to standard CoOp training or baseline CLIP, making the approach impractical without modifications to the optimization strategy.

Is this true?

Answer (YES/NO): NO